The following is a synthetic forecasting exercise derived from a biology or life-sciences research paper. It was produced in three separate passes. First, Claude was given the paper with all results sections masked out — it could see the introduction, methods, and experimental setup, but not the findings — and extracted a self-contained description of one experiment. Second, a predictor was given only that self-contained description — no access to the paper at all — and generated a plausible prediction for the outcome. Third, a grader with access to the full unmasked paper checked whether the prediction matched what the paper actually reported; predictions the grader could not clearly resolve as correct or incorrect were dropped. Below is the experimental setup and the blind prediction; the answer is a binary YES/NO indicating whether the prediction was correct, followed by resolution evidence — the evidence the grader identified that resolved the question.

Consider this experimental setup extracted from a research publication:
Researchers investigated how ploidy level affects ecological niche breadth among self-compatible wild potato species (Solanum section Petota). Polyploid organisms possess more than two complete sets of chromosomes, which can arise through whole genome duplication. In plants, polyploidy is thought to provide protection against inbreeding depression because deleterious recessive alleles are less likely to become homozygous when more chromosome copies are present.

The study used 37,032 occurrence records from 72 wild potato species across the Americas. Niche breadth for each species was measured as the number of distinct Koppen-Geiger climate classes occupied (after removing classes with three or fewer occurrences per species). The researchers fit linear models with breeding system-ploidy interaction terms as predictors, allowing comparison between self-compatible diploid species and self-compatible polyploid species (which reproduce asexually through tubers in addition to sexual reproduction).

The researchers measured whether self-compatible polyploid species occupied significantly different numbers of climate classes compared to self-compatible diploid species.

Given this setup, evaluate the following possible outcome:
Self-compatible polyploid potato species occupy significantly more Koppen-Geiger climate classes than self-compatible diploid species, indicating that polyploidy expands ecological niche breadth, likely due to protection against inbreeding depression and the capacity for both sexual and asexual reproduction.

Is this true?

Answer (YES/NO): YES